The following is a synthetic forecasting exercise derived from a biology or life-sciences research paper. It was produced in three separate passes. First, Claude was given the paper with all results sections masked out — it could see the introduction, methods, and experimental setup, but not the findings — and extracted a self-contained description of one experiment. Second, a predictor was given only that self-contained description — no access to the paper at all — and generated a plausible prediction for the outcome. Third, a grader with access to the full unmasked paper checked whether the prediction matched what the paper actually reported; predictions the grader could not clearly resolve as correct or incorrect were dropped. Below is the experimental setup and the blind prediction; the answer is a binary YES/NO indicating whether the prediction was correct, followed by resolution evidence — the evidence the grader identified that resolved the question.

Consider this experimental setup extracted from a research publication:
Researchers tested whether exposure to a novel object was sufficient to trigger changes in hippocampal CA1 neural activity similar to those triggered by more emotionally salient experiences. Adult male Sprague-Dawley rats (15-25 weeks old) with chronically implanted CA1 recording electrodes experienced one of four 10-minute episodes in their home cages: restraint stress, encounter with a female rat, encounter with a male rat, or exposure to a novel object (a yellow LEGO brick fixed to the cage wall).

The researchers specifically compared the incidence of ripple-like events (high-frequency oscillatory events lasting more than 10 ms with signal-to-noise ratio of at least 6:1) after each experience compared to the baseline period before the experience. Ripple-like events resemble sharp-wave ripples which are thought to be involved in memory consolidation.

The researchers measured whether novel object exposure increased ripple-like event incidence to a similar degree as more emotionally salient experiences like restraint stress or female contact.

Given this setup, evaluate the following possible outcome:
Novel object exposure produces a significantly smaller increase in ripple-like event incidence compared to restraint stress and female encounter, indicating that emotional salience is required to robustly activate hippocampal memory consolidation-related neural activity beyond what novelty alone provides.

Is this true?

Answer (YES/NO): YES